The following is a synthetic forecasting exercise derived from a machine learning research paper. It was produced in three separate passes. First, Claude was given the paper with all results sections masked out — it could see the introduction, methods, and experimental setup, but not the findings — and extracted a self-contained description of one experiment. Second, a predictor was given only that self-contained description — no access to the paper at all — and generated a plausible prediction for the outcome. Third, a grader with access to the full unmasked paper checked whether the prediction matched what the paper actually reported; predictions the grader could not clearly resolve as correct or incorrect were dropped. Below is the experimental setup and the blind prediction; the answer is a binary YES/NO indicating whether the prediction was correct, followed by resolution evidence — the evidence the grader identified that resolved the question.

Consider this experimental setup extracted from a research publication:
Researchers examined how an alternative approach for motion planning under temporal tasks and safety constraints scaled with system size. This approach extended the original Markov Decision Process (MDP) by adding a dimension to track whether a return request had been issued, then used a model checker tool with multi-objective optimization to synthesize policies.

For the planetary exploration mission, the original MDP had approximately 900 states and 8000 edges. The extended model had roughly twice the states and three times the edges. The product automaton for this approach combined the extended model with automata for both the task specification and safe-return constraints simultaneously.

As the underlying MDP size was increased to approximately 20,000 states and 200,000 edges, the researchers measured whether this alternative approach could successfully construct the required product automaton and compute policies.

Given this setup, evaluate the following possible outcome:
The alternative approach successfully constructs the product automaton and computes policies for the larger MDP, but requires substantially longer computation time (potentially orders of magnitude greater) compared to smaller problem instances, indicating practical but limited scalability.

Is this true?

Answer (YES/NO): NO